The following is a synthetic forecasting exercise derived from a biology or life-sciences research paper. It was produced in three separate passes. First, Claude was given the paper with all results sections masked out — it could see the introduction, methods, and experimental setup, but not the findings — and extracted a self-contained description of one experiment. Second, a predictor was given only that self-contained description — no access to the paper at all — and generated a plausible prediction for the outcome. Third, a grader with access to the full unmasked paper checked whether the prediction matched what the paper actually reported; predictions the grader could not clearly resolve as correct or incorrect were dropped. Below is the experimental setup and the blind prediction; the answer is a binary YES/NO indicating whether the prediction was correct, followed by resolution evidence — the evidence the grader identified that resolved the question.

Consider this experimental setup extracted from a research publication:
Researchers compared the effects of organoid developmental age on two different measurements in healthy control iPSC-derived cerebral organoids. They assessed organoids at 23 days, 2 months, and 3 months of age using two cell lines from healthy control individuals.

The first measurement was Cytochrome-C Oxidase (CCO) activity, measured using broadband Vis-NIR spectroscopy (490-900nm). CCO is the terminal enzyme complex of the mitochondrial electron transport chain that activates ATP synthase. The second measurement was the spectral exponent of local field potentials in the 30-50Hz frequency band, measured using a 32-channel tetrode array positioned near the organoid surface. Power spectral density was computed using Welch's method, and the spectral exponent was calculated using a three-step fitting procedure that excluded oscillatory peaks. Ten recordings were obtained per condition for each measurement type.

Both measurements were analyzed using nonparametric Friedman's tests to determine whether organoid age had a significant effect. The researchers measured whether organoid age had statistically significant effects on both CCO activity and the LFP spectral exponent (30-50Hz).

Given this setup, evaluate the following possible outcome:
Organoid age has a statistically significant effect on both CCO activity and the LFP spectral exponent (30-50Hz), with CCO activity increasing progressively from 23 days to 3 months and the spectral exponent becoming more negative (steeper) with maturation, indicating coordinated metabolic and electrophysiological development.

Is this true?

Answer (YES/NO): NO